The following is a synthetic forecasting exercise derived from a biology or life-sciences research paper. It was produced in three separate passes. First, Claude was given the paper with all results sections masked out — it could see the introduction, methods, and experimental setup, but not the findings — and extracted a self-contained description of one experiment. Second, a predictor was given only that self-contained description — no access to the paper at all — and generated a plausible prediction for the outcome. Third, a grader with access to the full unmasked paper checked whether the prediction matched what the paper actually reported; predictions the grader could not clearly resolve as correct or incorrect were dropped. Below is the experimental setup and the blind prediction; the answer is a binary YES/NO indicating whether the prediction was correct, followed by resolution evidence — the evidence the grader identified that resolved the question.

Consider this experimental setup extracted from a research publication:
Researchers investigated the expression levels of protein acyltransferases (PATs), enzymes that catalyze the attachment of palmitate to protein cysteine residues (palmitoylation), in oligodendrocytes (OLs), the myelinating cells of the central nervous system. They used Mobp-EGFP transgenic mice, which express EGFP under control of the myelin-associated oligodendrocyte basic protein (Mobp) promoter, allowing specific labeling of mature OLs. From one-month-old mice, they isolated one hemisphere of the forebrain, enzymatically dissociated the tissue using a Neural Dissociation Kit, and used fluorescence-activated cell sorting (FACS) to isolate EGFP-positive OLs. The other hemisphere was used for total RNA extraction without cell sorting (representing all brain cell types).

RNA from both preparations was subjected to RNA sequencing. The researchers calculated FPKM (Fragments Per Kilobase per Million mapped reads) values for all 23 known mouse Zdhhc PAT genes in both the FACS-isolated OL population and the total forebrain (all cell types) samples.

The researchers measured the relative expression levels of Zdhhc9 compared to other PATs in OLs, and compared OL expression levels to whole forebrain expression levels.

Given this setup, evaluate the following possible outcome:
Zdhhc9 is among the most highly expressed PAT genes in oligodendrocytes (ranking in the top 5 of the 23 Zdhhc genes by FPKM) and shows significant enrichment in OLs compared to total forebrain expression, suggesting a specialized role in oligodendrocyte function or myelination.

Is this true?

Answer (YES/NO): YES